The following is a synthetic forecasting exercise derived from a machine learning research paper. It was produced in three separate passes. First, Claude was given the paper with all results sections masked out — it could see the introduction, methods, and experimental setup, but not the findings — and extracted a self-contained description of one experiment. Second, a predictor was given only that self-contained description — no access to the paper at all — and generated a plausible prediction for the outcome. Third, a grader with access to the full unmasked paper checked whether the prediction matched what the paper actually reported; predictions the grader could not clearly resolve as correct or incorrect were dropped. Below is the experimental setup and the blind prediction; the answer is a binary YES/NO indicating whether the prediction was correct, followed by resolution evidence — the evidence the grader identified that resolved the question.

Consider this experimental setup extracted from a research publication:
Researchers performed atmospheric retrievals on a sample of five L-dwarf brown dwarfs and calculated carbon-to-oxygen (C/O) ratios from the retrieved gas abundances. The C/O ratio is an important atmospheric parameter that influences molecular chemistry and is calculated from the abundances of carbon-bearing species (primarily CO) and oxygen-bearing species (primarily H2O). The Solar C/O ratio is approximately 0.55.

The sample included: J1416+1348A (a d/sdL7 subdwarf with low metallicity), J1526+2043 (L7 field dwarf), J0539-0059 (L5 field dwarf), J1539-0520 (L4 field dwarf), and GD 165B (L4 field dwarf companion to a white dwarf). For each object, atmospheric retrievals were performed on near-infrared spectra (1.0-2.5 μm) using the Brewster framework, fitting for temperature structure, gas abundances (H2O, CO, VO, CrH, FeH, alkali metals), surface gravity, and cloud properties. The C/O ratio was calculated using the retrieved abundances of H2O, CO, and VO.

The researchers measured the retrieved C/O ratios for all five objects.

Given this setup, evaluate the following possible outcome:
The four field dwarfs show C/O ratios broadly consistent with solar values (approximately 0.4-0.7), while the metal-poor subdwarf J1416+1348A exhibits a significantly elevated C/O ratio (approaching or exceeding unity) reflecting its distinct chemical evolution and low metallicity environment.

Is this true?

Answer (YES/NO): NO